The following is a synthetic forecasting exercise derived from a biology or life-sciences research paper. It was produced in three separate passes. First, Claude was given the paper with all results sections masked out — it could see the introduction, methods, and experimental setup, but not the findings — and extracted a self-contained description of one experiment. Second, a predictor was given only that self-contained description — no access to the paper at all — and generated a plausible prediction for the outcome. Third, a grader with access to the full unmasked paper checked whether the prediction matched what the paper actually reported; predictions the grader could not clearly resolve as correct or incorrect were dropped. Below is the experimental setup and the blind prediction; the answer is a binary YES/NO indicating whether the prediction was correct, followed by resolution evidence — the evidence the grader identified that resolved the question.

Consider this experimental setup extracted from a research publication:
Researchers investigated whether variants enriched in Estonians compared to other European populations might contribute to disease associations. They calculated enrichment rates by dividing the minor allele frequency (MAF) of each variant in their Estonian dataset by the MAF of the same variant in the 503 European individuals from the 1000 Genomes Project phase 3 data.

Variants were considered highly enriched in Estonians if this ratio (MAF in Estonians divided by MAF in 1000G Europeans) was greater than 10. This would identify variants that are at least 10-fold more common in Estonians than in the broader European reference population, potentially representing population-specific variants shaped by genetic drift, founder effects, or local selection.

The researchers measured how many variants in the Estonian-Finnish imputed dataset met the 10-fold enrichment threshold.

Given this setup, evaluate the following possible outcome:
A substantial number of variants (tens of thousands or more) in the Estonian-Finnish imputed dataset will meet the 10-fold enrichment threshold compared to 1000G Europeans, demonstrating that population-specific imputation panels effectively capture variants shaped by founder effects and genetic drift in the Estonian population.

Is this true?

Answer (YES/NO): YES